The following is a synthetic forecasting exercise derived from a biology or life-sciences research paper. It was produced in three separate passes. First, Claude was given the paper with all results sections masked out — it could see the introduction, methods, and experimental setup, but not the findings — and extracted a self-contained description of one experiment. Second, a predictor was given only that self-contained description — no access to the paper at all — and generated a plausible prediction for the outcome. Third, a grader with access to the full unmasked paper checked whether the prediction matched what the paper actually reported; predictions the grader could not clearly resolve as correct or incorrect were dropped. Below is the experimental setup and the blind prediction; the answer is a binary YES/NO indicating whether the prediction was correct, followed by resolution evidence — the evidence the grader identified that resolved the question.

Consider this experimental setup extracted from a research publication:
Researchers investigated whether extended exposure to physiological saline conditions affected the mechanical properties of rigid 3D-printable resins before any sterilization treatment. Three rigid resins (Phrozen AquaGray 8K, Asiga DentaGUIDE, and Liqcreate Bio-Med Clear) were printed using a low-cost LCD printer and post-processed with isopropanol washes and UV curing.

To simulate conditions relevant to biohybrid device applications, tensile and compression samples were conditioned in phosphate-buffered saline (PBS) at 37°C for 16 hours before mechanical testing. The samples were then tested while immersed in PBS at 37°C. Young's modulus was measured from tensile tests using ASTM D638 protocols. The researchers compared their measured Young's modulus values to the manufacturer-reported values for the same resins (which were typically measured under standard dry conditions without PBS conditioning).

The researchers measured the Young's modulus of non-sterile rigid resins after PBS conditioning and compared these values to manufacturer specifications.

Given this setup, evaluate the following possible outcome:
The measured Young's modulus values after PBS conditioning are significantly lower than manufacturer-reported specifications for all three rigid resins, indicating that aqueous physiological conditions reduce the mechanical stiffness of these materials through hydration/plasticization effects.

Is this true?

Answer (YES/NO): NO